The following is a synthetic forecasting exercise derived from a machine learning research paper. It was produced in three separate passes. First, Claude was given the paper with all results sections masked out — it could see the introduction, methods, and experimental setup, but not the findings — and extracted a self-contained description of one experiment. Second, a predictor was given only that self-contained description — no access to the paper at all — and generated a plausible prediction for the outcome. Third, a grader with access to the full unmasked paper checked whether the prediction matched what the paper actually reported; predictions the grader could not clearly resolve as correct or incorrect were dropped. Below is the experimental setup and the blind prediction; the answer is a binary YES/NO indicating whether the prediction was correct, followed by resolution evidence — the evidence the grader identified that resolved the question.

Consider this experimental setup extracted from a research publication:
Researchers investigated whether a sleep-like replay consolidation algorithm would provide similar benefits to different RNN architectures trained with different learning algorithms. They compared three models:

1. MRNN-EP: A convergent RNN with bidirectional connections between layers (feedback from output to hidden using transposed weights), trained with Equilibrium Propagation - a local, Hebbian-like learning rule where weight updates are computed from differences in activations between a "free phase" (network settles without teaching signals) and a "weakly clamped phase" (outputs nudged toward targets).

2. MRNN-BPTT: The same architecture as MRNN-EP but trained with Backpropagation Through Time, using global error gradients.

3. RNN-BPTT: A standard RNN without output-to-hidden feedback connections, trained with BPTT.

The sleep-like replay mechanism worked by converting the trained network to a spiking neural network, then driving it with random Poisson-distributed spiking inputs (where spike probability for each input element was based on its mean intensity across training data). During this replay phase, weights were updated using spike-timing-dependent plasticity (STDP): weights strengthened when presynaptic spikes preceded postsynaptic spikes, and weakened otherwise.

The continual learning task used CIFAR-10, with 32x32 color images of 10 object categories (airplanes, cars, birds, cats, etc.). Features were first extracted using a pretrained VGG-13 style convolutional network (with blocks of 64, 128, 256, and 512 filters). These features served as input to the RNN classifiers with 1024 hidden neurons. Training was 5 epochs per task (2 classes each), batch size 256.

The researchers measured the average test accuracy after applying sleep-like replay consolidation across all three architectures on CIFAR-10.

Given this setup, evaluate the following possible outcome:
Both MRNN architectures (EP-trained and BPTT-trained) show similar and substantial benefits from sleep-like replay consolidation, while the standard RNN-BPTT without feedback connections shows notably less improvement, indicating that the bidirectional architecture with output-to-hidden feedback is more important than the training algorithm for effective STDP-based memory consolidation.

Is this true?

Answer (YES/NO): NO